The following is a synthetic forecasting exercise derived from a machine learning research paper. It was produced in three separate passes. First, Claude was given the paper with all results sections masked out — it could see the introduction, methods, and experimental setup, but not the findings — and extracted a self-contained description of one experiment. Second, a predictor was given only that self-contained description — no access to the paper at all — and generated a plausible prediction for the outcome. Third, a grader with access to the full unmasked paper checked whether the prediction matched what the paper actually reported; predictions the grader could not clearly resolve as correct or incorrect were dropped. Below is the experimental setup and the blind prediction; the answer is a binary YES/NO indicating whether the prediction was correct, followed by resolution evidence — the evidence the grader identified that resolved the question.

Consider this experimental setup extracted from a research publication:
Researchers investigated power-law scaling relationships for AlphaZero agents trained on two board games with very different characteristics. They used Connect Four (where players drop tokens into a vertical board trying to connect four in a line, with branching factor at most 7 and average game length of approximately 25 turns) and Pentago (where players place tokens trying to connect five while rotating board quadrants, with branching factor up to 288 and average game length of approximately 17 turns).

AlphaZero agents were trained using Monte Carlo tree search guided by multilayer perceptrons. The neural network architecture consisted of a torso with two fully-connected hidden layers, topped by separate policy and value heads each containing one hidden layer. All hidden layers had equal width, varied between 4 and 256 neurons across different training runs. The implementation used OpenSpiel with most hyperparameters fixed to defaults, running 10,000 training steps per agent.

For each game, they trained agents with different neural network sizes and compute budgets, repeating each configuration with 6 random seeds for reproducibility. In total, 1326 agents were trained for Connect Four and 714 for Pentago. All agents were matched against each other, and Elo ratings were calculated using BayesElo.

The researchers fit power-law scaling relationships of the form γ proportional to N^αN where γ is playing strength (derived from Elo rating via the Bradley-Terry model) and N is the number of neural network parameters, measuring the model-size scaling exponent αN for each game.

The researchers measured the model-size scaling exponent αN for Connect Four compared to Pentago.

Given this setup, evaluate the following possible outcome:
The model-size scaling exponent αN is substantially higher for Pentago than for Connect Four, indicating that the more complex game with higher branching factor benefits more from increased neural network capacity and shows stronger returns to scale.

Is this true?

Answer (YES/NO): NO